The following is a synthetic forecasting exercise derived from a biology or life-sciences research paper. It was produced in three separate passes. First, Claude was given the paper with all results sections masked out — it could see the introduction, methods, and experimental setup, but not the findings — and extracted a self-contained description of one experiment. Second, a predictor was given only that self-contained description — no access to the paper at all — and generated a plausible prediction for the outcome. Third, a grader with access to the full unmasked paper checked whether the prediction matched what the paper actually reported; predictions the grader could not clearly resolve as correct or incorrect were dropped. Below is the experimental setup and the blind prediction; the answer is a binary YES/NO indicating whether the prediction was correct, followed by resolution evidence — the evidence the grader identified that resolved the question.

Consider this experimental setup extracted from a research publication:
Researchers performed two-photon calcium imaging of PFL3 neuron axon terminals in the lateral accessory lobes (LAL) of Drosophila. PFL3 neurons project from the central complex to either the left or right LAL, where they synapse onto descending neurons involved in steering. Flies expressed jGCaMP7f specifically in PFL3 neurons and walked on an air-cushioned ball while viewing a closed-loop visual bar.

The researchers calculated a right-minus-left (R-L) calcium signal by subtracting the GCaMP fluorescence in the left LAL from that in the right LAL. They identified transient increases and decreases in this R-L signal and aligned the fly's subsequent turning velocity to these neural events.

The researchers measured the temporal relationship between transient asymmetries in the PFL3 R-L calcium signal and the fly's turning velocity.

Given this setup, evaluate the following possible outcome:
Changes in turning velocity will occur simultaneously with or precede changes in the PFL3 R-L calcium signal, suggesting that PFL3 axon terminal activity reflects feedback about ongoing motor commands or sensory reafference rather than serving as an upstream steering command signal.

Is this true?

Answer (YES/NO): NO